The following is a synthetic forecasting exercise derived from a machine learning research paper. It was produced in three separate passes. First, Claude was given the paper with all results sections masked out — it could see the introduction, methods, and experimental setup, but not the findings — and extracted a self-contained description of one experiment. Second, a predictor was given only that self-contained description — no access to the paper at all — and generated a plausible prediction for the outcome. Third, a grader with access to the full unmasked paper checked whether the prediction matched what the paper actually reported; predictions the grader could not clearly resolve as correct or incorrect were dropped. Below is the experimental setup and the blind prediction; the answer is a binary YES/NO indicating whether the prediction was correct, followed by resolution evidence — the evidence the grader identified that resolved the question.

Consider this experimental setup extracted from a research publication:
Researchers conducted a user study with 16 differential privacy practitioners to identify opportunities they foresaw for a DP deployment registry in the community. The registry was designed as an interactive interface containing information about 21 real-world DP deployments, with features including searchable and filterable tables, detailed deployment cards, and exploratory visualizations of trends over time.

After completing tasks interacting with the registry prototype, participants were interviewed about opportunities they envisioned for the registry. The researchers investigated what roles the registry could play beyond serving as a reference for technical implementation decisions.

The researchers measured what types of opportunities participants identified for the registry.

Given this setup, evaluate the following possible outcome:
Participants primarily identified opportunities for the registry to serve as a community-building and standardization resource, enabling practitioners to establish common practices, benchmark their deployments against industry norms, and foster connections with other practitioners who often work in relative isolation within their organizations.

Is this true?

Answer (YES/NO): NO